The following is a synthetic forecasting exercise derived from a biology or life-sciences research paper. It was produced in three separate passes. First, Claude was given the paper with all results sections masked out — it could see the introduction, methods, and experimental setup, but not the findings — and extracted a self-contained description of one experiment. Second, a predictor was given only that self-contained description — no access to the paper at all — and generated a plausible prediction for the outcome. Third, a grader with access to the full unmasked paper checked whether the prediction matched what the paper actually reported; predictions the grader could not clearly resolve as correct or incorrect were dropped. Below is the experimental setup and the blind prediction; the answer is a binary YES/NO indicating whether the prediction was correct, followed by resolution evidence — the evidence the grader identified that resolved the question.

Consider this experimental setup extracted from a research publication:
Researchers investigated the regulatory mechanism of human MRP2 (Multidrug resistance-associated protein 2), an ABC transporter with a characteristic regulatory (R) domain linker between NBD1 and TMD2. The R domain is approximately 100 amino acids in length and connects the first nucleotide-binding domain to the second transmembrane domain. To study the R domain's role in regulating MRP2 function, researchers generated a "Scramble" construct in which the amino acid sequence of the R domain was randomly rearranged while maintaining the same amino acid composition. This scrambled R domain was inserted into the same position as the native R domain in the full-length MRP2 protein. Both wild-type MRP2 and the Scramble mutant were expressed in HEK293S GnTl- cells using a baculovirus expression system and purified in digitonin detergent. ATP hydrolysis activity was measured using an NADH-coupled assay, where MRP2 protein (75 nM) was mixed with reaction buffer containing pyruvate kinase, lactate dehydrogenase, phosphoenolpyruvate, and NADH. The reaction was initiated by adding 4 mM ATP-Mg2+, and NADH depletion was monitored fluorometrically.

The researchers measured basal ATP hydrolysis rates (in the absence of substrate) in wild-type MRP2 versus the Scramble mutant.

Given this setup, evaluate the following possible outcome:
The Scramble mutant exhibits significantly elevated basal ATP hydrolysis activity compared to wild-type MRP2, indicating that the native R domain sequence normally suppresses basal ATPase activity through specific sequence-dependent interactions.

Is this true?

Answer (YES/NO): YES